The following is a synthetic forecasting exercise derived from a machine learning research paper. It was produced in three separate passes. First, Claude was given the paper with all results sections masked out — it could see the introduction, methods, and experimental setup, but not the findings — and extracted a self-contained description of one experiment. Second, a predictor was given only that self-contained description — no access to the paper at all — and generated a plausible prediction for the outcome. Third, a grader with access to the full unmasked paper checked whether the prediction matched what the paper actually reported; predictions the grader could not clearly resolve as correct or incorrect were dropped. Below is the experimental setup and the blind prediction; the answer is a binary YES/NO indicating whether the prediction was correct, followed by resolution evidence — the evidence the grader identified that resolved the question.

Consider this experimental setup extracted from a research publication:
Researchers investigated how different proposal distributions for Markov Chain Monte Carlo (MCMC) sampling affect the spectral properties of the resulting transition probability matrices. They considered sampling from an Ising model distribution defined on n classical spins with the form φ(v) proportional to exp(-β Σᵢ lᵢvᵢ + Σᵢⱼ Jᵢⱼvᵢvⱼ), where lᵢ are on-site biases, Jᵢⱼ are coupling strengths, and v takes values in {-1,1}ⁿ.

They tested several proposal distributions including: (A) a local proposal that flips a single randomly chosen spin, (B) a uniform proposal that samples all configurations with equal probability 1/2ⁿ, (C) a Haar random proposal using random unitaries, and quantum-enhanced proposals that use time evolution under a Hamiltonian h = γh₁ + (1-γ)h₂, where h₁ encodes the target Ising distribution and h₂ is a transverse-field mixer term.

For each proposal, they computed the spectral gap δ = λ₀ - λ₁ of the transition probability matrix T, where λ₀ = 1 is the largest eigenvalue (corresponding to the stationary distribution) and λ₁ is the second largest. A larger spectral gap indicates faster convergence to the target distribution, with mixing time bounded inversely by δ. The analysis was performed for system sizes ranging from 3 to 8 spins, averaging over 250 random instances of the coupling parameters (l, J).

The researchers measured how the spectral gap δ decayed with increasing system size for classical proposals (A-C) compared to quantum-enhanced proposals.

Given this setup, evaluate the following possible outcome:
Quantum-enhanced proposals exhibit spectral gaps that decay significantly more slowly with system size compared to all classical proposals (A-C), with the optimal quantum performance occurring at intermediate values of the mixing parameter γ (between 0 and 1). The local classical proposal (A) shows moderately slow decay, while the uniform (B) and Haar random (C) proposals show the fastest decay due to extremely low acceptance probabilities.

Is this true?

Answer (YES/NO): NO